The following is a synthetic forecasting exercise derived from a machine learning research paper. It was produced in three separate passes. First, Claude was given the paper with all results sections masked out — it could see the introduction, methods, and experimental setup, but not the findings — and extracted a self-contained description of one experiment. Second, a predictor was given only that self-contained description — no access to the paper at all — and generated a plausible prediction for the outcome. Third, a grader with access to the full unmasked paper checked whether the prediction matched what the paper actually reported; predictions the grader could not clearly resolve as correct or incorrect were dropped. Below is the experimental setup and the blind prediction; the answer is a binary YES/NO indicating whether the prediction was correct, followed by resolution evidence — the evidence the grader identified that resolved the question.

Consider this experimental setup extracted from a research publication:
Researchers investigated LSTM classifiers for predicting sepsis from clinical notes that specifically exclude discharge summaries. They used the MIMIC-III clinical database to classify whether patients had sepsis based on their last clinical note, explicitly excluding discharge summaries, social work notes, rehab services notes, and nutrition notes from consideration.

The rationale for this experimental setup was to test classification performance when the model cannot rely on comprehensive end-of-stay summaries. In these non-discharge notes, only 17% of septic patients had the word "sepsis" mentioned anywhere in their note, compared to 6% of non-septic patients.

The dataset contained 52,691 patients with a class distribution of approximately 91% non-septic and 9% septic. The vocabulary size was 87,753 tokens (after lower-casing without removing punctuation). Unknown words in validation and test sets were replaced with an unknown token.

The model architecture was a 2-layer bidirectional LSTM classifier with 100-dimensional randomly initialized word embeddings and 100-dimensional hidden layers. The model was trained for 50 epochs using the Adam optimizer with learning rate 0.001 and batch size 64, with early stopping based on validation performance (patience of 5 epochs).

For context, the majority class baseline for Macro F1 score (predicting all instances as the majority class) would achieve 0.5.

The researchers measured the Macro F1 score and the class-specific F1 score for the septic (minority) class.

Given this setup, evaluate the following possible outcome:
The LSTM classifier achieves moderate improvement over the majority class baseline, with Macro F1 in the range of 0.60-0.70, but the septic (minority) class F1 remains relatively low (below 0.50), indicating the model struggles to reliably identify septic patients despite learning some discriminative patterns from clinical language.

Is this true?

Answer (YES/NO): YES